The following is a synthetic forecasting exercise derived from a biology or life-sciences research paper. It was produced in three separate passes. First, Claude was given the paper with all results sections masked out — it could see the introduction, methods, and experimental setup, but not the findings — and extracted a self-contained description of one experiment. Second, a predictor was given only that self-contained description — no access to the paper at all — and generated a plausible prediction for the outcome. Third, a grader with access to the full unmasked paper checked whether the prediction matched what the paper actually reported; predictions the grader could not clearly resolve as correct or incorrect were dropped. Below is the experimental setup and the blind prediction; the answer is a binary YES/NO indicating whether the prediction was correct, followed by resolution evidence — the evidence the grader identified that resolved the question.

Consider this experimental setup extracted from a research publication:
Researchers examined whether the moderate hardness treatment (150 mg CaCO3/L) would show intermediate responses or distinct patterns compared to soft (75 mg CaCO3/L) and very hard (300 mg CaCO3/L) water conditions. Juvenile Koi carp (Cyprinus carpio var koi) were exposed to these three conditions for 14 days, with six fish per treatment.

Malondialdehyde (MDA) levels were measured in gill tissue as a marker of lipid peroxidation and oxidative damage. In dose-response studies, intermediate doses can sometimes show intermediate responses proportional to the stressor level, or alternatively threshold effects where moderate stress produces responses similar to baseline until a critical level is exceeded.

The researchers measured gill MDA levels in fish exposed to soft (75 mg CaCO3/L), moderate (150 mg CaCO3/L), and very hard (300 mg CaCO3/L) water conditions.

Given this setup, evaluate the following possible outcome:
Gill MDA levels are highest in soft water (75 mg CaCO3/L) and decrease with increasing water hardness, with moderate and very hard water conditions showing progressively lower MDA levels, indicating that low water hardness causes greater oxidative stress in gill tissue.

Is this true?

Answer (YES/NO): NO